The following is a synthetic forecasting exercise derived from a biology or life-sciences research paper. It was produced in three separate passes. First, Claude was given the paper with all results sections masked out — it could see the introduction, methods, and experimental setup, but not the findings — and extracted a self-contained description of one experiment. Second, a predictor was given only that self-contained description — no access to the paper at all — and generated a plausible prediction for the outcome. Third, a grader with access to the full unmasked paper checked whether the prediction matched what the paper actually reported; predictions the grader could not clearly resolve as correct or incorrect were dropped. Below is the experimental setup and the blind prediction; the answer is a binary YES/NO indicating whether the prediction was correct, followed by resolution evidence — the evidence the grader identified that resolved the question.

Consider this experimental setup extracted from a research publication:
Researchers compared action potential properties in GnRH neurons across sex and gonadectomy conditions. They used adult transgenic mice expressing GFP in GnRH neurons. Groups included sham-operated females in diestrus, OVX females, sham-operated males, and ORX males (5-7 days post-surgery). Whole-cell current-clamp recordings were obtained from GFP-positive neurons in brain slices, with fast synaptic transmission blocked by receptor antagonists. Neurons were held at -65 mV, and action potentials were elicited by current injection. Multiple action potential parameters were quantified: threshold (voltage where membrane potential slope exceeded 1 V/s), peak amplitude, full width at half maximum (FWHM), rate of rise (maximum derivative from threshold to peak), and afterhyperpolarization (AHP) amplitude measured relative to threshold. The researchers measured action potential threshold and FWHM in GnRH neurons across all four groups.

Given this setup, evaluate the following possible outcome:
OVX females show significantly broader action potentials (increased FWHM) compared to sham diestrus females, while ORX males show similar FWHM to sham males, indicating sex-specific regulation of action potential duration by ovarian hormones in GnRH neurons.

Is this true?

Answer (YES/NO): NO